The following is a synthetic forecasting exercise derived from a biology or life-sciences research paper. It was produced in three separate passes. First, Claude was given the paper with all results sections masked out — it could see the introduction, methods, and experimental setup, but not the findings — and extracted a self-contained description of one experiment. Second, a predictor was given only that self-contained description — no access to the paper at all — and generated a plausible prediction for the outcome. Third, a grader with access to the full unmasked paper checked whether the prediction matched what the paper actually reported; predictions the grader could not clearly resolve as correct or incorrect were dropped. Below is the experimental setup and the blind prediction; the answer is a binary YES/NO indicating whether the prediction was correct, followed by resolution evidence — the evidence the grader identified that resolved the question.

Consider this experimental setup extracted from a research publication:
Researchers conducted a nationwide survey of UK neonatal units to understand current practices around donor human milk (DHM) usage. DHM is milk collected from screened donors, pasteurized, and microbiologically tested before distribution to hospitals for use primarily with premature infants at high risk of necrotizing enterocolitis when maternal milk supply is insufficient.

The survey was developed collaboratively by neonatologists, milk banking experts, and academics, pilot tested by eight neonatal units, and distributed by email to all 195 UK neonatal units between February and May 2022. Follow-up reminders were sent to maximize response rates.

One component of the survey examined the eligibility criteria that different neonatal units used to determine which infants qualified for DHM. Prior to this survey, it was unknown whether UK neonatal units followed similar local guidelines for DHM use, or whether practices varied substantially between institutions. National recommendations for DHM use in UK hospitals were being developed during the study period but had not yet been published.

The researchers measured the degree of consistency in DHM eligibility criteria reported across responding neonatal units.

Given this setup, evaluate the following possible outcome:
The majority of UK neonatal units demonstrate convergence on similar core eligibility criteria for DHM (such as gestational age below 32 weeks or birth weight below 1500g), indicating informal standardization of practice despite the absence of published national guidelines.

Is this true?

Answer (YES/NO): NO